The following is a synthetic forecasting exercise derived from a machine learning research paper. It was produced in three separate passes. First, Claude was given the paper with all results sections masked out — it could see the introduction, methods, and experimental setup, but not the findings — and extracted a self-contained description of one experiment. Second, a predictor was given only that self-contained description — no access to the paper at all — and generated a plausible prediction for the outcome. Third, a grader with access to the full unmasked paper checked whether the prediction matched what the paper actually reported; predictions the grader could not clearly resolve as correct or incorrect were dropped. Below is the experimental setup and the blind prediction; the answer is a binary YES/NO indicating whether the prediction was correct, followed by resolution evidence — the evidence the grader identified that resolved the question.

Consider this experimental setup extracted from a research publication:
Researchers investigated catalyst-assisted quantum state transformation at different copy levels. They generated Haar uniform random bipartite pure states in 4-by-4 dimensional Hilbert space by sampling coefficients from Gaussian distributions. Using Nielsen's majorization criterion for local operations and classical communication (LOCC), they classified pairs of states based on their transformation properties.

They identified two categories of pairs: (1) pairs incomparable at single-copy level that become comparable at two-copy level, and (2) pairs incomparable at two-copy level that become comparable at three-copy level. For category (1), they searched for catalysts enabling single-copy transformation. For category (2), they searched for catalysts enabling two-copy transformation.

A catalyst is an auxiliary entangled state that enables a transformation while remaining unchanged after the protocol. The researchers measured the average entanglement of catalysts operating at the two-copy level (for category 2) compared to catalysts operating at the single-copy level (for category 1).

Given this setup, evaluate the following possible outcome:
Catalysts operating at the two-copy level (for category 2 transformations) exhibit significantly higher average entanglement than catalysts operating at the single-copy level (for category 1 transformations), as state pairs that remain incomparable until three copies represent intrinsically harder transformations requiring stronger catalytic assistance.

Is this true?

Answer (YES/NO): NO